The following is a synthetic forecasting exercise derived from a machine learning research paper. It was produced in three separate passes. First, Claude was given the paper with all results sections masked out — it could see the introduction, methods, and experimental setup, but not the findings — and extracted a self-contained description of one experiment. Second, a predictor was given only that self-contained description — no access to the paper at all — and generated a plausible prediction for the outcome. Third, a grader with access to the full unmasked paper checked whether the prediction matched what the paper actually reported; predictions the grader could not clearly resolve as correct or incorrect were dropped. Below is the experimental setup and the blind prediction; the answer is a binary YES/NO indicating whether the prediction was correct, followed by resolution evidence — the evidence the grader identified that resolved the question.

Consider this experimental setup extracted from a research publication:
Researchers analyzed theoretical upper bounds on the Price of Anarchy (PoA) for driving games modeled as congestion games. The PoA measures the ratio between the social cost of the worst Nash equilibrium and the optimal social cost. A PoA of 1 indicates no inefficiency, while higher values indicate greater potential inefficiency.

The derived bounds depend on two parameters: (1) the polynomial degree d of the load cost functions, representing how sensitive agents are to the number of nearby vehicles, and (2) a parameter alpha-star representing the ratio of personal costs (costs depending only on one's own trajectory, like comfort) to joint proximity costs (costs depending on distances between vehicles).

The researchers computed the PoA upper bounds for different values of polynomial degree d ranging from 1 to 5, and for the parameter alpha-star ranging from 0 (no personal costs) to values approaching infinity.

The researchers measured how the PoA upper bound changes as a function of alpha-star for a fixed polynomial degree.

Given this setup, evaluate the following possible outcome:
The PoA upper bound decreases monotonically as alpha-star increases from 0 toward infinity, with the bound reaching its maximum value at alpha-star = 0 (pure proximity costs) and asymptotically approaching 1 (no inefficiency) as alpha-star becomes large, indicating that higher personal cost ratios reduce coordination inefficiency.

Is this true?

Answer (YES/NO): YES